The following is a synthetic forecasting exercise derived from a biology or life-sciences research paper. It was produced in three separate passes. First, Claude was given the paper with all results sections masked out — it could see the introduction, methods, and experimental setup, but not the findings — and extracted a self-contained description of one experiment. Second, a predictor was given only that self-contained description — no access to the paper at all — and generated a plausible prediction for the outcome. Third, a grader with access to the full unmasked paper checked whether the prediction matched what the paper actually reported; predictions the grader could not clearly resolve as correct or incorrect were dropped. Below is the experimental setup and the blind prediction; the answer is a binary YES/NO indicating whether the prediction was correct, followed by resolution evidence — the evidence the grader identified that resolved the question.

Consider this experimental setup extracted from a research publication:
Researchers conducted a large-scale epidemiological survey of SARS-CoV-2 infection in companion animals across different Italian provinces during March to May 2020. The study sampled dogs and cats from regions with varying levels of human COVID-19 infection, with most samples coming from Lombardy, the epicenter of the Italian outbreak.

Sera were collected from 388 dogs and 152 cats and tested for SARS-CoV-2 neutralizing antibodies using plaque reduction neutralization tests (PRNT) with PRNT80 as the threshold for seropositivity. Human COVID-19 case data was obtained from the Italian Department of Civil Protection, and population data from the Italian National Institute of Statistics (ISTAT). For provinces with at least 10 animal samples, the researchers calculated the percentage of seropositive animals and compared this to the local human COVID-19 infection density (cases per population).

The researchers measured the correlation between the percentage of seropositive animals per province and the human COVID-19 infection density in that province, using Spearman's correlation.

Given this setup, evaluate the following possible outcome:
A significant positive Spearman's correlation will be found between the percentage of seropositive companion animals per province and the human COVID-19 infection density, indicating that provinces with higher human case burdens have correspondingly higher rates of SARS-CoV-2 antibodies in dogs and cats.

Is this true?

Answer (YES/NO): NO